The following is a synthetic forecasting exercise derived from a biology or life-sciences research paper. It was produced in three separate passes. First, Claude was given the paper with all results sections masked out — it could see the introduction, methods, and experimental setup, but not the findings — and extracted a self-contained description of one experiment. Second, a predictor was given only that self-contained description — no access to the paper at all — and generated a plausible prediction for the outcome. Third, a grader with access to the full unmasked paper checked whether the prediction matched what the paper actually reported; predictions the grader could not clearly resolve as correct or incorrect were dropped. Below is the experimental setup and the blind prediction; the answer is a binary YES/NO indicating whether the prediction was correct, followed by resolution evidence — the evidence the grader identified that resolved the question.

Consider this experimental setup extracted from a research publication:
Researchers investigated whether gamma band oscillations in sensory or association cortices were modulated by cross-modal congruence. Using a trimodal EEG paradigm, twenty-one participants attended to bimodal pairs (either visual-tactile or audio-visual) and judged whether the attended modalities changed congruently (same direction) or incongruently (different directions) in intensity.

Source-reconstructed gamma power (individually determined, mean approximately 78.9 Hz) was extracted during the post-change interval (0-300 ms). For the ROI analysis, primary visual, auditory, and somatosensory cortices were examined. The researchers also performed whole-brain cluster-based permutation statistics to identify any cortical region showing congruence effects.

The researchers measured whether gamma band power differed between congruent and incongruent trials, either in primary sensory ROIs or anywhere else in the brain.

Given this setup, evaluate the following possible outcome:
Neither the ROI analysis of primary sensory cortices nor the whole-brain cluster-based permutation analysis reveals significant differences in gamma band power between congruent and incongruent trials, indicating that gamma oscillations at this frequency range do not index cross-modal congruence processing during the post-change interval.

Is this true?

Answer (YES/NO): YES